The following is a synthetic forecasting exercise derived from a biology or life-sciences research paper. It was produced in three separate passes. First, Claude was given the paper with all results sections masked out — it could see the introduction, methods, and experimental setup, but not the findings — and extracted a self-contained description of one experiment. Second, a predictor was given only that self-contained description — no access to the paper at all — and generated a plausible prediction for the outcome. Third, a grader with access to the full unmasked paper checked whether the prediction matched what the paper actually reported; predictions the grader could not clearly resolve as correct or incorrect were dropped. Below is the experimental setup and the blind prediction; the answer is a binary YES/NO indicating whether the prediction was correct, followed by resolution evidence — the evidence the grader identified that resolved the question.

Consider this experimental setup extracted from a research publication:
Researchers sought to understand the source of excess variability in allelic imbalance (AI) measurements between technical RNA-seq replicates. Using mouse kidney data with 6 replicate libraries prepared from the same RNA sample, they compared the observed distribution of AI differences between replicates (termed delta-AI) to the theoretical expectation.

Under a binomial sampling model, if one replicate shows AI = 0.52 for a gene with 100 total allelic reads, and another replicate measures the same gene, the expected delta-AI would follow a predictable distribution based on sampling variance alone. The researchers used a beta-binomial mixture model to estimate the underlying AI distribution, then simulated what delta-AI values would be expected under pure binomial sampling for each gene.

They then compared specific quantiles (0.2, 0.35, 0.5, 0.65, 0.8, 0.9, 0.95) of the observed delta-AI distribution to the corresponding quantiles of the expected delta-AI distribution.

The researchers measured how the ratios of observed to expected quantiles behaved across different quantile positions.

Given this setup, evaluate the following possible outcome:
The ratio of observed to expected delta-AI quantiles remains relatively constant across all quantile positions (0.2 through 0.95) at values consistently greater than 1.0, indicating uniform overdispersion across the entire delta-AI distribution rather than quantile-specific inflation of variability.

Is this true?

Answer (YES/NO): YES